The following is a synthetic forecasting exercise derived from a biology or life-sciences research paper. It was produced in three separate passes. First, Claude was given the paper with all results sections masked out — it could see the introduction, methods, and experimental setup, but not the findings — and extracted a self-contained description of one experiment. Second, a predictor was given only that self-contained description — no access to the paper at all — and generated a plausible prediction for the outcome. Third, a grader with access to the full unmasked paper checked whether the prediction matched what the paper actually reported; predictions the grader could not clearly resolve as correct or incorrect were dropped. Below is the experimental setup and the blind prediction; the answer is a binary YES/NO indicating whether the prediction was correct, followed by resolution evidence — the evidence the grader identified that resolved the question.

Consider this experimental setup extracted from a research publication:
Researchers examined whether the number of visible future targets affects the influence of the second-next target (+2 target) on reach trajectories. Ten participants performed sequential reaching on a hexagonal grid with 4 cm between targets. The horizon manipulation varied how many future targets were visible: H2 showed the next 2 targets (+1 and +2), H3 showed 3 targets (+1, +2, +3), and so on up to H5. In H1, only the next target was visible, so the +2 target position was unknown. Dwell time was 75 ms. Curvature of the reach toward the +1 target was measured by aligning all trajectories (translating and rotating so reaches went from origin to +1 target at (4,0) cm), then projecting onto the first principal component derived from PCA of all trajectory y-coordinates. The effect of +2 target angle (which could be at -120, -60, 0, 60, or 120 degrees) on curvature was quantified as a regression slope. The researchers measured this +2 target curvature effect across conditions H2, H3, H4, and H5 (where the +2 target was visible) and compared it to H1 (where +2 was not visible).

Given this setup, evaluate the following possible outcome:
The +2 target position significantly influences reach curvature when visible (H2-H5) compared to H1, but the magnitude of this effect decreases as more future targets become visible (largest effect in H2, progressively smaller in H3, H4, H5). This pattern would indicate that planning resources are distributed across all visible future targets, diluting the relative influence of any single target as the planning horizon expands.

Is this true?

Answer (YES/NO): NO